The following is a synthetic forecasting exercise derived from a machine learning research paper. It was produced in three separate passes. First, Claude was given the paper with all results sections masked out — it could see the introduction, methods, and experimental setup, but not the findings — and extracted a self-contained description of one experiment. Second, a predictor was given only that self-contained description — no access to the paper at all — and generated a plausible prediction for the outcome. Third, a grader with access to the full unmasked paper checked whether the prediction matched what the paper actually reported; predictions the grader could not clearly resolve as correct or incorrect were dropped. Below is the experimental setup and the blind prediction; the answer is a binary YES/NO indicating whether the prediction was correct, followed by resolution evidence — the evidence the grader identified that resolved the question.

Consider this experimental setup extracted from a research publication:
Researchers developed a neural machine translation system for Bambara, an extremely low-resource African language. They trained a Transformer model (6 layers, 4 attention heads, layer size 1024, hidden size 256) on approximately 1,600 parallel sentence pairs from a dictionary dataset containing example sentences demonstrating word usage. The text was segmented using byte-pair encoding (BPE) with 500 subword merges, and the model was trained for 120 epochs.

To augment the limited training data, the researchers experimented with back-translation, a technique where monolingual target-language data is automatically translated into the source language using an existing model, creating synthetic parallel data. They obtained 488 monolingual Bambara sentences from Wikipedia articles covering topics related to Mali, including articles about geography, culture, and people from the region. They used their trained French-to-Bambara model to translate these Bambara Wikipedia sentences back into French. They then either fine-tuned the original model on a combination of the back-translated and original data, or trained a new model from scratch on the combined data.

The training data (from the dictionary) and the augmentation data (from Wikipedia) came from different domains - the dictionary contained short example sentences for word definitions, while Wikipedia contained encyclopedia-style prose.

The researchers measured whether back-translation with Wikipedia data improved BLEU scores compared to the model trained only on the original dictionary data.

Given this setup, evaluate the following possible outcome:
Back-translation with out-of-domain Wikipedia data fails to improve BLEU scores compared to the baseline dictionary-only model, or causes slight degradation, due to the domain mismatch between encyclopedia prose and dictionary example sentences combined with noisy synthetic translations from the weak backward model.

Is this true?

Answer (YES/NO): YES